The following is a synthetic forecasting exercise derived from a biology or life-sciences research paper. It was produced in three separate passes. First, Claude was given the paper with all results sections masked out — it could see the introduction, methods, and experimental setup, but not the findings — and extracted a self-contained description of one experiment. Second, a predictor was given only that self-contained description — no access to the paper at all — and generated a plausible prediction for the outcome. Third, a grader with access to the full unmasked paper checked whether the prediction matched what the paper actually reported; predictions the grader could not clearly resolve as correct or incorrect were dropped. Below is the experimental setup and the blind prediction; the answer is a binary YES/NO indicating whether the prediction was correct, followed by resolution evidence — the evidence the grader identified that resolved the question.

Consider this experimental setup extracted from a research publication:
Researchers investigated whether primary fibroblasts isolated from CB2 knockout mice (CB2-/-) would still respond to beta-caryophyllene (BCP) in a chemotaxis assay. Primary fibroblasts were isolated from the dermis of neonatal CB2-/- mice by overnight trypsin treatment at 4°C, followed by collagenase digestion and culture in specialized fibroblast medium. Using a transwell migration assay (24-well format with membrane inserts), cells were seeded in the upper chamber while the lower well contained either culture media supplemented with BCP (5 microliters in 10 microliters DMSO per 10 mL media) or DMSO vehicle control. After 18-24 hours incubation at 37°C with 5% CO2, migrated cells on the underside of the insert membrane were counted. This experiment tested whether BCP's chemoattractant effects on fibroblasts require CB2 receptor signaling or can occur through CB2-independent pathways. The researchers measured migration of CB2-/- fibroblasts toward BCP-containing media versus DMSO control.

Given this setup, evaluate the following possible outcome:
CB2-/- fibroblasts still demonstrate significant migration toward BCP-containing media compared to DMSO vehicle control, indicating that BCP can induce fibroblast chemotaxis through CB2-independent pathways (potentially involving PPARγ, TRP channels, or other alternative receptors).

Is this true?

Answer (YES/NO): NO